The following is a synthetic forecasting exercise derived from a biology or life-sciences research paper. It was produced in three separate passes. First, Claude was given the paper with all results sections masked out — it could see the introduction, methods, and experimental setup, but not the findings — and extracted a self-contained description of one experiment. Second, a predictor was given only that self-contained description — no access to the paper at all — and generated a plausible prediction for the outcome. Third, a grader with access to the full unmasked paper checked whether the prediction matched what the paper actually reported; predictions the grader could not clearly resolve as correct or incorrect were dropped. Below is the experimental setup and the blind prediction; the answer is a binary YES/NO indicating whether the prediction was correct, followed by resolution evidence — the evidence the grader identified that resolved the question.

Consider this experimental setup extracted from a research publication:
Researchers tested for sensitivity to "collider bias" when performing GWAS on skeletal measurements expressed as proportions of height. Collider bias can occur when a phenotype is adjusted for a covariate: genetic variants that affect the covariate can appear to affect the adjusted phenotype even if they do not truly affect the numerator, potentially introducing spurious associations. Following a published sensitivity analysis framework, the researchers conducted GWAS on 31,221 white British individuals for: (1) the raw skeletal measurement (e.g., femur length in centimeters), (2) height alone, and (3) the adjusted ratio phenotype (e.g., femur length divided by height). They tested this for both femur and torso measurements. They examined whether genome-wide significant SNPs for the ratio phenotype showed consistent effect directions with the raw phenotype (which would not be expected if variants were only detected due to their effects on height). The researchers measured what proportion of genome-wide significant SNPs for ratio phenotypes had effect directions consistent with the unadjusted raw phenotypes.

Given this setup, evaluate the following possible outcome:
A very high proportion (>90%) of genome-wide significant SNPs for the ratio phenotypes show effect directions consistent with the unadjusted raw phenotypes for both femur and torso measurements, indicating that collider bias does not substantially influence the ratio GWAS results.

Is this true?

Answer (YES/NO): YES